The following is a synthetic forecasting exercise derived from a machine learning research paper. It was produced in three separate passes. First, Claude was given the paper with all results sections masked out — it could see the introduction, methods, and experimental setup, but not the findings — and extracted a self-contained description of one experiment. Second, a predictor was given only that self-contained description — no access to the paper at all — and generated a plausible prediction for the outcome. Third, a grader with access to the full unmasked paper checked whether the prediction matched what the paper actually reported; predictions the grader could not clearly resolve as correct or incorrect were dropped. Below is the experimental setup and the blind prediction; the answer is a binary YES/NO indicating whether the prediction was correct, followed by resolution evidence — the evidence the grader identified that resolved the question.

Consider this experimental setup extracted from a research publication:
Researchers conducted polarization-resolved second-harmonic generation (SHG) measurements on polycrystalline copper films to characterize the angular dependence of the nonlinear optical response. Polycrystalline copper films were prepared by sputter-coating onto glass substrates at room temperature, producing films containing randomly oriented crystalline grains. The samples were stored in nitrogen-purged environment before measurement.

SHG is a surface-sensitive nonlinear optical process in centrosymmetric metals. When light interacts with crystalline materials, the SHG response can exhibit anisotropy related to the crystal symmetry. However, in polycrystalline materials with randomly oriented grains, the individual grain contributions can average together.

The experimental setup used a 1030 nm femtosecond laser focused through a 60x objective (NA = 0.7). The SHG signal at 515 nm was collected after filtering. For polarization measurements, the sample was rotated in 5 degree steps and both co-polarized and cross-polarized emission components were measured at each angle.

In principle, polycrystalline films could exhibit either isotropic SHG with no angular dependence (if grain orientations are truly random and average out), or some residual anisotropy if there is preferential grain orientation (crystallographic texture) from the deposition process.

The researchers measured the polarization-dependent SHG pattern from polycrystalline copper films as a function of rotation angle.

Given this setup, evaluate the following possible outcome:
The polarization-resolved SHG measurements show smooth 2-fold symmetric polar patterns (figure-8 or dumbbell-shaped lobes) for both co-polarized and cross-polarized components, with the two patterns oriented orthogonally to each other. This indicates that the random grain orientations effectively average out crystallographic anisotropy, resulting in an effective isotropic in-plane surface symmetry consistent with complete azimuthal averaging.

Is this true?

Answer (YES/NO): NO